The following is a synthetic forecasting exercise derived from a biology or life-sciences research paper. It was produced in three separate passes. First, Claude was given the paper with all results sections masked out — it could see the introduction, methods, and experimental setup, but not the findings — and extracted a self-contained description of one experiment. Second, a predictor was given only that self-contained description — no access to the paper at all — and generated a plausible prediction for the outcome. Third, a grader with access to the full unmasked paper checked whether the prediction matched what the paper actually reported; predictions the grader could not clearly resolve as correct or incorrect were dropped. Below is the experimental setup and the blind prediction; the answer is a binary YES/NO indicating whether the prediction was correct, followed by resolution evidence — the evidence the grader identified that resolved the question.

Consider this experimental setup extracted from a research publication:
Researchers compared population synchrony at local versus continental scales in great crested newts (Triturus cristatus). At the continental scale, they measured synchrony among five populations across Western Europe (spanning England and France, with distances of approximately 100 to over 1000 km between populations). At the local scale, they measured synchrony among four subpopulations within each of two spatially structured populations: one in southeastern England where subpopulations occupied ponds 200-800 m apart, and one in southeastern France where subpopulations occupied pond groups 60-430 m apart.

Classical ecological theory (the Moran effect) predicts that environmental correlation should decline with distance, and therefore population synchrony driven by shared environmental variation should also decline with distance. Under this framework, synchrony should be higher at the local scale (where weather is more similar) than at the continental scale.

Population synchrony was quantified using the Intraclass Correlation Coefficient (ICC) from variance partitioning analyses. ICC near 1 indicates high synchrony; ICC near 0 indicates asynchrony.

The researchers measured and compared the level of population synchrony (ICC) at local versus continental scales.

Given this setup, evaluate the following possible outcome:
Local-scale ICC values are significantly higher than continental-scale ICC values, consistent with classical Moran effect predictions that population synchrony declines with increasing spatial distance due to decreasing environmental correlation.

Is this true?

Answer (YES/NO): NO